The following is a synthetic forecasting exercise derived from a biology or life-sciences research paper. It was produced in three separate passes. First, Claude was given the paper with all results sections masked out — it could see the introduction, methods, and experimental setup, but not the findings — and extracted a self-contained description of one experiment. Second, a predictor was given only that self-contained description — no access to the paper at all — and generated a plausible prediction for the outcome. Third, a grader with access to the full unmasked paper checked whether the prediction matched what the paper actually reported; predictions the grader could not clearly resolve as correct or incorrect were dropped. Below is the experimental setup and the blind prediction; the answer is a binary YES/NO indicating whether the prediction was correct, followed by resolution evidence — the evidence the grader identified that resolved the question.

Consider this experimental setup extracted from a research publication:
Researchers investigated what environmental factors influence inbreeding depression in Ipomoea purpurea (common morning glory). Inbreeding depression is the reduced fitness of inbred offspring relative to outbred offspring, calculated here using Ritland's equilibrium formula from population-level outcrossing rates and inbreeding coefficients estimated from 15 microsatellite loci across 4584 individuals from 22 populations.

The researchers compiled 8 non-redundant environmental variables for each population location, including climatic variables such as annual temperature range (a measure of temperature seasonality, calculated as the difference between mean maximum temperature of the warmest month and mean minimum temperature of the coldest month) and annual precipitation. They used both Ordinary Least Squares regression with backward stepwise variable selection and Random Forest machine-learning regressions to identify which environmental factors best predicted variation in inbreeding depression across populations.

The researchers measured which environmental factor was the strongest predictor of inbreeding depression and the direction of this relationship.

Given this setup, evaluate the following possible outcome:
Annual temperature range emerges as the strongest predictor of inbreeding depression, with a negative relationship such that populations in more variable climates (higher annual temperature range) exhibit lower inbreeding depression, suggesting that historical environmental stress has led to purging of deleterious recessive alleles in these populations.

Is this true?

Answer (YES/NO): NO